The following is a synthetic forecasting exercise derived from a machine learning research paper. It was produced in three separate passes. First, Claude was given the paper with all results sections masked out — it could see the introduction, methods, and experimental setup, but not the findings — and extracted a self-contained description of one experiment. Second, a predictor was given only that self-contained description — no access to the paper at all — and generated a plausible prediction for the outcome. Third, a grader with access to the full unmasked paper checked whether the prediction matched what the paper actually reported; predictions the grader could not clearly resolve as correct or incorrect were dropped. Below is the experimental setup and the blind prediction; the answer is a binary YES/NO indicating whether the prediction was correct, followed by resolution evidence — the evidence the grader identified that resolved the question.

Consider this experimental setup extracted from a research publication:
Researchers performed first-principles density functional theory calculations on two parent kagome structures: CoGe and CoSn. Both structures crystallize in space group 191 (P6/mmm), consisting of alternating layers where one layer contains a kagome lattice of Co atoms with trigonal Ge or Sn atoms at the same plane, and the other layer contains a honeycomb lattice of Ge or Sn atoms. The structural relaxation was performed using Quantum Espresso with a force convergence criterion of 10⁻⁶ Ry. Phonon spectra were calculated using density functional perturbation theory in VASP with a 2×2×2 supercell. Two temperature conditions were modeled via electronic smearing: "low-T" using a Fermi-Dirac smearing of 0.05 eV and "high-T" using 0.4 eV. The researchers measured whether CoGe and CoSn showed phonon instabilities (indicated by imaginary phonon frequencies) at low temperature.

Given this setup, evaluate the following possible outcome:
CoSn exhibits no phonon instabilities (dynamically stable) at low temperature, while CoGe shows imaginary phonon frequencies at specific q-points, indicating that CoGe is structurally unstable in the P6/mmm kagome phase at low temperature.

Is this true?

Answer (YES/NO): YES